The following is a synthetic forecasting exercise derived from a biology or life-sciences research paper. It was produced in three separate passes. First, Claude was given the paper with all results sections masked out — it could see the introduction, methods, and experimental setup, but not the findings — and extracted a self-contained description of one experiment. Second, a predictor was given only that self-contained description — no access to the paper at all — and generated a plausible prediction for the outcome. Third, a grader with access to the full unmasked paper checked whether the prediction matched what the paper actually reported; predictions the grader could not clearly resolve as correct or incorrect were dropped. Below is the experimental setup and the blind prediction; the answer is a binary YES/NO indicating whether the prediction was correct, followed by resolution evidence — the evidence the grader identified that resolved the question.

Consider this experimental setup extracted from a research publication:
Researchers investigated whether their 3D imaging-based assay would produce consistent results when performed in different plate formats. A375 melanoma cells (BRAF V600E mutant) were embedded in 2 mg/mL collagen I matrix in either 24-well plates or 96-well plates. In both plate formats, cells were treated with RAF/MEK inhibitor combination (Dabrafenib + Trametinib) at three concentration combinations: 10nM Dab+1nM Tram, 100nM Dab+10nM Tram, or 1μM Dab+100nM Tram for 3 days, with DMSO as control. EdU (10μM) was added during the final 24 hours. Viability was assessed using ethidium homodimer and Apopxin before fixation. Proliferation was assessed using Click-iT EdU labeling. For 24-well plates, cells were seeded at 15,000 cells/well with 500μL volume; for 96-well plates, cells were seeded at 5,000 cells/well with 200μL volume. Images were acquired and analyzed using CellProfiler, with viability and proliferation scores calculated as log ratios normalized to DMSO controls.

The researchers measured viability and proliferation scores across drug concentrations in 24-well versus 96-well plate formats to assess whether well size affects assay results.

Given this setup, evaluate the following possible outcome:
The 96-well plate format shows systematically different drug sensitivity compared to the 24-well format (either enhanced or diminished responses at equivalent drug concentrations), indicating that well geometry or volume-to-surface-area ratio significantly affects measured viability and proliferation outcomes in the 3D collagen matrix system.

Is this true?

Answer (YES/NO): NO